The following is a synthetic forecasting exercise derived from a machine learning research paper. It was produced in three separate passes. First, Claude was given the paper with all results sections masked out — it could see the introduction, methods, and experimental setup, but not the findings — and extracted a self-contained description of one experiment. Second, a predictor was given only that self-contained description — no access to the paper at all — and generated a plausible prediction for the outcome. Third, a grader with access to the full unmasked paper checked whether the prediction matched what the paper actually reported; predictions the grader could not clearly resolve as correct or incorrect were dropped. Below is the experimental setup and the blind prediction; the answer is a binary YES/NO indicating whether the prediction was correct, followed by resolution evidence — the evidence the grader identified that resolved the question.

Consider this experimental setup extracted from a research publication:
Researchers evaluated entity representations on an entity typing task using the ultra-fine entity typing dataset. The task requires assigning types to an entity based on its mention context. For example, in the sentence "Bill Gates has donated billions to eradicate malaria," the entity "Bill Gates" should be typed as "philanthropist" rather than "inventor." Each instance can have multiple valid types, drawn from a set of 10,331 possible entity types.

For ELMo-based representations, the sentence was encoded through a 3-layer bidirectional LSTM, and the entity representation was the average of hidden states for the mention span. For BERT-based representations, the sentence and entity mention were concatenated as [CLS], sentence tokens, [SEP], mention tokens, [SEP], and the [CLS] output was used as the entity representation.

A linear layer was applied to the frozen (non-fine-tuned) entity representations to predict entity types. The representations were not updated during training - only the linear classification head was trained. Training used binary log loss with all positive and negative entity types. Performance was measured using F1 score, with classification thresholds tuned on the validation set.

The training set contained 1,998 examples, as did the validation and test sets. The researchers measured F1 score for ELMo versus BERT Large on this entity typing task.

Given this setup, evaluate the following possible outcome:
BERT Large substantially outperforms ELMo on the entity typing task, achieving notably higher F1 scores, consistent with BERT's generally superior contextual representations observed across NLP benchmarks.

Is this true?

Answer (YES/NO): NO